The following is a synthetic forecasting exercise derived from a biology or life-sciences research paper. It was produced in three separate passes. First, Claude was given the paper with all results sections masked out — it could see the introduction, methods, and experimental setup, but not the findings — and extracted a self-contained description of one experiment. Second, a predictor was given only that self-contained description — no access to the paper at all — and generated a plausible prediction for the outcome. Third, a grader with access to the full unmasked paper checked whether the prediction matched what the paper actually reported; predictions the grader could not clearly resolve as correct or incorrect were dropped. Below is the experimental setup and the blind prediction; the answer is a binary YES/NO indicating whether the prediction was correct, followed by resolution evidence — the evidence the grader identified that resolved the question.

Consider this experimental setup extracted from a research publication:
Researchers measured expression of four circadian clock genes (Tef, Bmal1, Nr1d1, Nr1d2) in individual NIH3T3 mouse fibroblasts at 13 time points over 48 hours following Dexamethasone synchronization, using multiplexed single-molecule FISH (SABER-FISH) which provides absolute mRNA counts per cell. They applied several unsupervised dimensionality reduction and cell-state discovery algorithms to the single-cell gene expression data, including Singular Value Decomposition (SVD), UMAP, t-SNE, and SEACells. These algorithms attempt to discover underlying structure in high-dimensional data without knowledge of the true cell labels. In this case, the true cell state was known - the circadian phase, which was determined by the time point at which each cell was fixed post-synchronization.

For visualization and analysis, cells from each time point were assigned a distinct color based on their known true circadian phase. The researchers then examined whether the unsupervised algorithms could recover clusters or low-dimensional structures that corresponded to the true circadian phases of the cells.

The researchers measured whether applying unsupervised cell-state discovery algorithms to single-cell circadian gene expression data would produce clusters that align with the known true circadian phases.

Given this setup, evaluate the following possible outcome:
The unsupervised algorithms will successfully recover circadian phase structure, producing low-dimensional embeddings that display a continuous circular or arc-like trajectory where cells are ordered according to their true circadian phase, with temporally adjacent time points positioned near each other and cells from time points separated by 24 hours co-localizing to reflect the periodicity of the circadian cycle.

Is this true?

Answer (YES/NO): NO